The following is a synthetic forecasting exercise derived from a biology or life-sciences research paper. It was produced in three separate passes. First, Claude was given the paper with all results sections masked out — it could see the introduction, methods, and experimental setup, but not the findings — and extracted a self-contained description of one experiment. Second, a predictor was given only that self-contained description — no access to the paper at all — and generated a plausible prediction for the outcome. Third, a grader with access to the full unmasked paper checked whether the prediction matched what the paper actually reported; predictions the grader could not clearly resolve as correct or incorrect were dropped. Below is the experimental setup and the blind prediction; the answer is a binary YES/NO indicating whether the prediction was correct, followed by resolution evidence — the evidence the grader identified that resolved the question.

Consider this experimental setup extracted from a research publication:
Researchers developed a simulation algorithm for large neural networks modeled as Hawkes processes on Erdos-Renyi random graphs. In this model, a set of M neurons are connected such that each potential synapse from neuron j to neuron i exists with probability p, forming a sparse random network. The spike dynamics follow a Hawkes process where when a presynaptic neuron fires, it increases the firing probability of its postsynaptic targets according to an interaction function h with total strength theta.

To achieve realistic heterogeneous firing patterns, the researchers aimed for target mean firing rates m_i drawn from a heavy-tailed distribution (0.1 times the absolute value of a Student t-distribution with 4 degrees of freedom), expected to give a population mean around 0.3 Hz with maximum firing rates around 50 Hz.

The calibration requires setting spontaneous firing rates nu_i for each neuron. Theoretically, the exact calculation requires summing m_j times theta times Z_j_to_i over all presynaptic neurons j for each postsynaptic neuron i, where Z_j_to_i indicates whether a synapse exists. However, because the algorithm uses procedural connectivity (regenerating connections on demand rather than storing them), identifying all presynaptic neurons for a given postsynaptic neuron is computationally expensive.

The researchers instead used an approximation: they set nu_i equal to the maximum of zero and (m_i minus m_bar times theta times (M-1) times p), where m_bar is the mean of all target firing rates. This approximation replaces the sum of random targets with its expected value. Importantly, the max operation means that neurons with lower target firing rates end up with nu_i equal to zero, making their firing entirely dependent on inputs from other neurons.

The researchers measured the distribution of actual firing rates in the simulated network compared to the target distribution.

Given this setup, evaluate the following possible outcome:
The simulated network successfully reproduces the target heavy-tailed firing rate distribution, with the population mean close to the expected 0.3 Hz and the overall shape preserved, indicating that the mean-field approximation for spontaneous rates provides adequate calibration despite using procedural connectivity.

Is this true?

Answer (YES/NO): YES